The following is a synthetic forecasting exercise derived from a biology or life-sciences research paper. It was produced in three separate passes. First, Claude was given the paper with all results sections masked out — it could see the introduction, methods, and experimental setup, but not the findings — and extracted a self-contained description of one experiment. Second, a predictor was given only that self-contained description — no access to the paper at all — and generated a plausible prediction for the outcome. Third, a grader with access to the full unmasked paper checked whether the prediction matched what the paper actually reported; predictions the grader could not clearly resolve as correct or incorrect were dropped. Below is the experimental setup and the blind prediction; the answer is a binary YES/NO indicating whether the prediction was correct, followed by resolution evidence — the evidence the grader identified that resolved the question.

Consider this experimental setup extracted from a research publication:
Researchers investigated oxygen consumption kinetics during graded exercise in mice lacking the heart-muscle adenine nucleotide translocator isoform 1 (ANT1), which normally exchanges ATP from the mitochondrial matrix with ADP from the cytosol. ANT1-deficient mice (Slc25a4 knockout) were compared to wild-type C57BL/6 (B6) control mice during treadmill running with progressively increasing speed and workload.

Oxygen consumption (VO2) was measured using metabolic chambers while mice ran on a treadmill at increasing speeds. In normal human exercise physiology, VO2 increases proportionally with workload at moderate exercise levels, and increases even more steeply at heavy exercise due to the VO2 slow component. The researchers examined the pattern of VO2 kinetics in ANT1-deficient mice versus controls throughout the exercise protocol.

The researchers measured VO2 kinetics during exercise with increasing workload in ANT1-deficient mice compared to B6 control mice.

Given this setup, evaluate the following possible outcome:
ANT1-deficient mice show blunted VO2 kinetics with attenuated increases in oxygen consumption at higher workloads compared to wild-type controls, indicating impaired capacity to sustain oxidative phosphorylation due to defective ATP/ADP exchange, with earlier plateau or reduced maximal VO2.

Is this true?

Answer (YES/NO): NO